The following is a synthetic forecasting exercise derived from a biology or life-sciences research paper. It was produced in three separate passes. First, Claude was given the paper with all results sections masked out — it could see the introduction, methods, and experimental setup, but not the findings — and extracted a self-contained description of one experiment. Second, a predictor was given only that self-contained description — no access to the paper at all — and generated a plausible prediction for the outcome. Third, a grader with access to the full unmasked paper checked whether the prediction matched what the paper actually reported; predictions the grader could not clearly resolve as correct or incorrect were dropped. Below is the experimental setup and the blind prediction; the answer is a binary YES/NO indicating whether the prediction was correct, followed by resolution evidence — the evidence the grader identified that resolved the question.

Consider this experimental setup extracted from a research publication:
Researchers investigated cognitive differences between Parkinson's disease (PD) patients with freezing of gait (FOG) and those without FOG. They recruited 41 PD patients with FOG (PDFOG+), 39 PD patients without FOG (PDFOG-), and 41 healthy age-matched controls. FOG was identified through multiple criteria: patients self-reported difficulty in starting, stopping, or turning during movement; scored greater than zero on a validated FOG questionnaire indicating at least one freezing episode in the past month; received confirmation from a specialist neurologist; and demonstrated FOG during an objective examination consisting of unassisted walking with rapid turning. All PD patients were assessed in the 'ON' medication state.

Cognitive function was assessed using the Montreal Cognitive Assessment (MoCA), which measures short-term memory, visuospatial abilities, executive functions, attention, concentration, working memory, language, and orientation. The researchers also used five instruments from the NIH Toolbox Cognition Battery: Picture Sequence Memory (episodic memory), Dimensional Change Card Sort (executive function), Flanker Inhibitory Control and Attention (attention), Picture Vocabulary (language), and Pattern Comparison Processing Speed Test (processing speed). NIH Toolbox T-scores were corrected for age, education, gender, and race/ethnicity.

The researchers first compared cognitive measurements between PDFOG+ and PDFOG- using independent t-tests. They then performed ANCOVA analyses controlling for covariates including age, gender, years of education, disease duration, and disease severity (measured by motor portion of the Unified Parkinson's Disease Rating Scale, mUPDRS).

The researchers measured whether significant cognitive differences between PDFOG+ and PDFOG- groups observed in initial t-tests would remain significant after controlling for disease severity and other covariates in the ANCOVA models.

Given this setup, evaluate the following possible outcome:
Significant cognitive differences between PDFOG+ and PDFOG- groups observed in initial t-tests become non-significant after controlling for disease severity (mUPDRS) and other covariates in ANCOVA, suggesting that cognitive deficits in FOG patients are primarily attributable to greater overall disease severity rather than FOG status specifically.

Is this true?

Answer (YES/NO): YES